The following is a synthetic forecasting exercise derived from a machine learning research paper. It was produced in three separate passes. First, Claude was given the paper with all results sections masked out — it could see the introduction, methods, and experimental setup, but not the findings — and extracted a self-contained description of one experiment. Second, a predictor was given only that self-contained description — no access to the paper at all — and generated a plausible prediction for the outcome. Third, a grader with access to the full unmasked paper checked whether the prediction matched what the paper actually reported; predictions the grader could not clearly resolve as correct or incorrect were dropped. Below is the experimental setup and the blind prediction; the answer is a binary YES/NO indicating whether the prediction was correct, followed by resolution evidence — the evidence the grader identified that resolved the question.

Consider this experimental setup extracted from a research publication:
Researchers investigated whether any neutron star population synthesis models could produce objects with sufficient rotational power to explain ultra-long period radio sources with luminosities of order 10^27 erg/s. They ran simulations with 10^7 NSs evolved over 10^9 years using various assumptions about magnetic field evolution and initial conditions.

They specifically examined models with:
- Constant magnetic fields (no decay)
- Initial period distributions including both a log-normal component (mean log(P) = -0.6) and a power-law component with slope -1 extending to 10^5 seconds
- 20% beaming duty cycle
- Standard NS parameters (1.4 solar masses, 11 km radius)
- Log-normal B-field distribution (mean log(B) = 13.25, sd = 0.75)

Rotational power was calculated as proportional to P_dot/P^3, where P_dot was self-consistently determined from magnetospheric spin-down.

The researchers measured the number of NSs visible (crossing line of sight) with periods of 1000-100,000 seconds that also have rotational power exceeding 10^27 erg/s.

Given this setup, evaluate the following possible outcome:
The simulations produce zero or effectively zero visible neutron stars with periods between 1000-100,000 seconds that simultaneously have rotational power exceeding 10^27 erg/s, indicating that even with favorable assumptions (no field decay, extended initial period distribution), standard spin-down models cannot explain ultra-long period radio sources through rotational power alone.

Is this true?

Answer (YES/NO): YES